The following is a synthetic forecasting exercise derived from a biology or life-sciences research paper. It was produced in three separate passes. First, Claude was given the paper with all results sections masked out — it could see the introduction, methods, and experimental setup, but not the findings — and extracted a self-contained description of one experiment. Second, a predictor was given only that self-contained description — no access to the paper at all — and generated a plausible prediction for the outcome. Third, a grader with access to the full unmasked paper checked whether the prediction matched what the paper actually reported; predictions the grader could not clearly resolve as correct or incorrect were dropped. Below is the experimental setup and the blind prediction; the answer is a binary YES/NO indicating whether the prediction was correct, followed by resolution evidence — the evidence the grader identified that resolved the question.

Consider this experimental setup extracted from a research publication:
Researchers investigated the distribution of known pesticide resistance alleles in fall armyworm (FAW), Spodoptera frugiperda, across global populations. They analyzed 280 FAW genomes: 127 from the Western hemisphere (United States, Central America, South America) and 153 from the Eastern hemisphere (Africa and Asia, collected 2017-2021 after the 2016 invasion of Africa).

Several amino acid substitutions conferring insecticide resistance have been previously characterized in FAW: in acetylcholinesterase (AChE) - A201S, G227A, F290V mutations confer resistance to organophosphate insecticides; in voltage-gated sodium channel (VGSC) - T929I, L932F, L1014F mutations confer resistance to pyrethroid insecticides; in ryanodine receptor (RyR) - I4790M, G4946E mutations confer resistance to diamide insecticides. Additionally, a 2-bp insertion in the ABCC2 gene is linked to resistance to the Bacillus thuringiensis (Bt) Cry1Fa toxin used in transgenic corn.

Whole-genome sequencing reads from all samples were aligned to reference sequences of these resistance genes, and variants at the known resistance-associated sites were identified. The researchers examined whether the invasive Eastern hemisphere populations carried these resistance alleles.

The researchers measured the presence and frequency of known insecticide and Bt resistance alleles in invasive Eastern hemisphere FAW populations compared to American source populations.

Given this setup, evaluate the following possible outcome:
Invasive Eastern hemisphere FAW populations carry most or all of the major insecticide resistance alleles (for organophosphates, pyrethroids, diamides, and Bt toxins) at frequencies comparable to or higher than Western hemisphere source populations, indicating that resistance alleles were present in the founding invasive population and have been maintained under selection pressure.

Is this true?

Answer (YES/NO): NO